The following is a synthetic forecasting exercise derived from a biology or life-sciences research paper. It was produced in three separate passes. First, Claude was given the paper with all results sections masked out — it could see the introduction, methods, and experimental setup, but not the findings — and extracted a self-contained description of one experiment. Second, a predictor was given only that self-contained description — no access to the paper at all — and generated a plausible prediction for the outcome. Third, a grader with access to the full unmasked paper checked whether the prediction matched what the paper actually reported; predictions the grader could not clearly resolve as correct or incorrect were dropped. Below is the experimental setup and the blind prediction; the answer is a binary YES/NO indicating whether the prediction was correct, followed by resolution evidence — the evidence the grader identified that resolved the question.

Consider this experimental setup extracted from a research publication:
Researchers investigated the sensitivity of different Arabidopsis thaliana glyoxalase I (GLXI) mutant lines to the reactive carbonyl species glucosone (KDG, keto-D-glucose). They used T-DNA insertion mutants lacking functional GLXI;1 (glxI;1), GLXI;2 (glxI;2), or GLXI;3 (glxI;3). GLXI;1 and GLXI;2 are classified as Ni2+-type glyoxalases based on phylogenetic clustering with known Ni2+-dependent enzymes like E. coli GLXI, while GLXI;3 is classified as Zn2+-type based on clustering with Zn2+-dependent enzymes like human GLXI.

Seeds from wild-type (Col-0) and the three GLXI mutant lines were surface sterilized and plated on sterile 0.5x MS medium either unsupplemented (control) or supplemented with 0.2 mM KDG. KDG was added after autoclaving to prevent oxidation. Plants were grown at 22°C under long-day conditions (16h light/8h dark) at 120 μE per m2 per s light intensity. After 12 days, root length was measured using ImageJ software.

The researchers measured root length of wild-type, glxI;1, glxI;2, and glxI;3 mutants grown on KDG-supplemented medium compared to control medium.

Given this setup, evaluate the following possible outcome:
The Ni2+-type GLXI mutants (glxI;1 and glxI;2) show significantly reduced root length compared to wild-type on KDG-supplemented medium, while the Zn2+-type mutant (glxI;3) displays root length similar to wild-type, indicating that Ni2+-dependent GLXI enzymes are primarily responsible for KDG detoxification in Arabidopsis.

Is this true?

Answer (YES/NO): NO